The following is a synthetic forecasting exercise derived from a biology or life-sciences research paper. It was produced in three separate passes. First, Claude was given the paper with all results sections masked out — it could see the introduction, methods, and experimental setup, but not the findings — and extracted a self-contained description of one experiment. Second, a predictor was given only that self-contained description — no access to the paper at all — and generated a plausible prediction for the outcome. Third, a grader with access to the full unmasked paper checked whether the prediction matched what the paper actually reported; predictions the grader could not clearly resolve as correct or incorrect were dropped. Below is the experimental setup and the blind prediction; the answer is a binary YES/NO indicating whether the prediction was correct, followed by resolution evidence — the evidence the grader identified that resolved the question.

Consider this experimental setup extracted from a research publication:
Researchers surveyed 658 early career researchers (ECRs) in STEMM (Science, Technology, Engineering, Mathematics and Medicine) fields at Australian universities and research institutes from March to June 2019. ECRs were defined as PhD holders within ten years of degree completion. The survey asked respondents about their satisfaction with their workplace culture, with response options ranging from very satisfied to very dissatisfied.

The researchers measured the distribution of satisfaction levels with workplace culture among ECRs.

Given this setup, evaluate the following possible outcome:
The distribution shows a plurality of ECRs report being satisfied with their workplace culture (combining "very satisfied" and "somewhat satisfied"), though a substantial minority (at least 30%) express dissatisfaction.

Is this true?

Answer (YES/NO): YES